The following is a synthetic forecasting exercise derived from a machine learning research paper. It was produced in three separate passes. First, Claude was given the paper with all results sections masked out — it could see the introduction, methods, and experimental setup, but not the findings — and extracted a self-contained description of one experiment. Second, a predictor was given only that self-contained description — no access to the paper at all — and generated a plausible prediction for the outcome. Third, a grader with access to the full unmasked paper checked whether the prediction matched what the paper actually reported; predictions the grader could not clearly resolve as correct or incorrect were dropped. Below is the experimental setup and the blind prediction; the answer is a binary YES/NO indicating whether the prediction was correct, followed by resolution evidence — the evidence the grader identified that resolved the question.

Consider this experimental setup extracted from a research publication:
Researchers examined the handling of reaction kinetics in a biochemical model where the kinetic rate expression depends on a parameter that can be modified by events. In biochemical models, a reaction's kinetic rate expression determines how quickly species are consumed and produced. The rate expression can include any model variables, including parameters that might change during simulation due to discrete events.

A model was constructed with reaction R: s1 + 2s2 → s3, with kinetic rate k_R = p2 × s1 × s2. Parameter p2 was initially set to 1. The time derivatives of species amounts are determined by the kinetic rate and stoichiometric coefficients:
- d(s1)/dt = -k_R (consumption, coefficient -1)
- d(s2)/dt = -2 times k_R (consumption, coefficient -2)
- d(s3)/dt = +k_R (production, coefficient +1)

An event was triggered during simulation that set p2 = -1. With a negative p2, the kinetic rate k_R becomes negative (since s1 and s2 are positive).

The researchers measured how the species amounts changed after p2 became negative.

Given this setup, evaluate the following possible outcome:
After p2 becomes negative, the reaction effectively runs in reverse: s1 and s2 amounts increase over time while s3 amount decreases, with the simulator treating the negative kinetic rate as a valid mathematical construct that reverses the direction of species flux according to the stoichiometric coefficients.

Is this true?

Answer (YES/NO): YES